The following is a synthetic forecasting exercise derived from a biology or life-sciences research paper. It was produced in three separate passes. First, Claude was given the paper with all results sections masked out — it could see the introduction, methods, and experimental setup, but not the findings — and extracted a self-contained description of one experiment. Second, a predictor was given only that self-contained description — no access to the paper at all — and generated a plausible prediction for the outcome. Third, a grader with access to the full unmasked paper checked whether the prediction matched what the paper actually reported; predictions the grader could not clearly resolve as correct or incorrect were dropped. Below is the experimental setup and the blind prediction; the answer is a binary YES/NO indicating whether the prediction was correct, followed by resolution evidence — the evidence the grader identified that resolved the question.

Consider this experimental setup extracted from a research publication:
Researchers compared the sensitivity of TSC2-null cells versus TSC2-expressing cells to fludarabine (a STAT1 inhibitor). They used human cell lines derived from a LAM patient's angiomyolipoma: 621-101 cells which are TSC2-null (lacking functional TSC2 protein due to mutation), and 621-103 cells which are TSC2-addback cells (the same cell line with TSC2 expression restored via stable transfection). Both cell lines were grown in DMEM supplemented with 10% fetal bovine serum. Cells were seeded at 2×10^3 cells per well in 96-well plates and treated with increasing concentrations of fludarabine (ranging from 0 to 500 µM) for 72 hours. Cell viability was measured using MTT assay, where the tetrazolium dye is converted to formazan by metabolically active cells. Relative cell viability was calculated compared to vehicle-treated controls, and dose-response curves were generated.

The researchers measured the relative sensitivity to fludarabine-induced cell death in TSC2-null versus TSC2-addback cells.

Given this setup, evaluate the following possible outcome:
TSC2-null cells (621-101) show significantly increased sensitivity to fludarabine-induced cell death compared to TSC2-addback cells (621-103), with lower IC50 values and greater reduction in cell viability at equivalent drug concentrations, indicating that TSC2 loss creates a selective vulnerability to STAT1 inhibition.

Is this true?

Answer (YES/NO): YES